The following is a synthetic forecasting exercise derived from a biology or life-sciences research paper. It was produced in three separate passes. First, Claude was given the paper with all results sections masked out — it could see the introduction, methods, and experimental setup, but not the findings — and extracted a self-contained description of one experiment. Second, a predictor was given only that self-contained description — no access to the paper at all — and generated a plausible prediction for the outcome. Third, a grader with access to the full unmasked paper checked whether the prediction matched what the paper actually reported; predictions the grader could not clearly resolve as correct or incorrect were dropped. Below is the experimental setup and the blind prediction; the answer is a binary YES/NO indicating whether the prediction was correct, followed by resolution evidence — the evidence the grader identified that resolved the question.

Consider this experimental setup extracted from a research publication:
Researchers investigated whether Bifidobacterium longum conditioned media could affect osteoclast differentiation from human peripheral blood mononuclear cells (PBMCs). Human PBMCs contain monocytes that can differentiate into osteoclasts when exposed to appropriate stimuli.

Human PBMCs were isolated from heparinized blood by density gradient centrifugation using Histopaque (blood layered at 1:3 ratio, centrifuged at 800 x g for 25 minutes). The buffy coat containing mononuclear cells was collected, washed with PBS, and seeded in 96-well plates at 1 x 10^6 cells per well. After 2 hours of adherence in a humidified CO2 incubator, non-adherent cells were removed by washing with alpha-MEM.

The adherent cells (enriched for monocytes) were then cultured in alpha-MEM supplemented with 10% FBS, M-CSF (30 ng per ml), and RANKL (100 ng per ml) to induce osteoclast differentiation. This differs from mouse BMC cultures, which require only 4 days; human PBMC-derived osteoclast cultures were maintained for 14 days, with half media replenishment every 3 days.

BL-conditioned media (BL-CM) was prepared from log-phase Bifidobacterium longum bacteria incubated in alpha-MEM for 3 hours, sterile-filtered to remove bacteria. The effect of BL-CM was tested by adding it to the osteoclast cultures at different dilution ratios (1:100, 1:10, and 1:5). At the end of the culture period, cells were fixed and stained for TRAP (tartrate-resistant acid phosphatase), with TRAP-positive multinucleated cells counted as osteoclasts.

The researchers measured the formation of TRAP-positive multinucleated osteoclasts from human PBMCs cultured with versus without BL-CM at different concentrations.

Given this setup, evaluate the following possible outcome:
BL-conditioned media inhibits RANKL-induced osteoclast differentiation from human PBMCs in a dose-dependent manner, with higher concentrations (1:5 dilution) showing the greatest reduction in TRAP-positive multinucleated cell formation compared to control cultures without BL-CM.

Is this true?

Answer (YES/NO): YES